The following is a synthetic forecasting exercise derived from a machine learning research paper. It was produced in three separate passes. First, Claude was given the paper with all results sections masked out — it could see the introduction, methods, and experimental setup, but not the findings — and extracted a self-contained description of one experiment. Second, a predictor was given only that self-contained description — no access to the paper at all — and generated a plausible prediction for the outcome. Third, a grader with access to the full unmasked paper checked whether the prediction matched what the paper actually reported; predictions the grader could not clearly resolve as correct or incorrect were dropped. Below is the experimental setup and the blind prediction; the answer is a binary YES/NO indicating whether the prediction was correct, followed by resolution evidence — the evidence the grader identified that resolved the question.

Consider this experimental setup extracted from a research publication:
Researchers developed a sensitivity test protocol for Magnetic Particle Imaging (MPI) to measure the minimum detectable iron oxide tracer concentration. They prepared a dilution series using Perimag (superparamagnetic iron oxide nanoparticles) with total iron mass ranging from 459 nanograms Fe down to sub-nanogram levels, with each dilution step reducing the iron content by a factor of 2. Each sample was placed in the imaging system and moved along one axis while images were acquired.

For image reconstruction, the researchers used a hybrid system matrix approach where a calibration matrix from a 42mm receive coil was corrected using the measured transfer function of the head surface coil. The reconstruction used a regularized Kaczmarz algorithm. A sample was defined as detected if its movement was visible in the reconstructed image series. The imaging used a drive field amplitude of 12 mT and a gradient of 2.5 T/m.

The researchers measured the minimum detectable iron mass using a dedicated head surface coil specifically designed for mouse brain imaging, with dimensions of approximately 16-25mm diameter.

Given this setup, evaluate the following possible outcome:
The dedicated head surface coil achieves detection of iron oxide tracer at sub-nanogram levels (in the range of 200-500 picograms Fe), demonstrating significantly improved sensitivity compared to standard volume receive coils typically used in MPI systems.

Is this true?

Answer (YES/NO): NO